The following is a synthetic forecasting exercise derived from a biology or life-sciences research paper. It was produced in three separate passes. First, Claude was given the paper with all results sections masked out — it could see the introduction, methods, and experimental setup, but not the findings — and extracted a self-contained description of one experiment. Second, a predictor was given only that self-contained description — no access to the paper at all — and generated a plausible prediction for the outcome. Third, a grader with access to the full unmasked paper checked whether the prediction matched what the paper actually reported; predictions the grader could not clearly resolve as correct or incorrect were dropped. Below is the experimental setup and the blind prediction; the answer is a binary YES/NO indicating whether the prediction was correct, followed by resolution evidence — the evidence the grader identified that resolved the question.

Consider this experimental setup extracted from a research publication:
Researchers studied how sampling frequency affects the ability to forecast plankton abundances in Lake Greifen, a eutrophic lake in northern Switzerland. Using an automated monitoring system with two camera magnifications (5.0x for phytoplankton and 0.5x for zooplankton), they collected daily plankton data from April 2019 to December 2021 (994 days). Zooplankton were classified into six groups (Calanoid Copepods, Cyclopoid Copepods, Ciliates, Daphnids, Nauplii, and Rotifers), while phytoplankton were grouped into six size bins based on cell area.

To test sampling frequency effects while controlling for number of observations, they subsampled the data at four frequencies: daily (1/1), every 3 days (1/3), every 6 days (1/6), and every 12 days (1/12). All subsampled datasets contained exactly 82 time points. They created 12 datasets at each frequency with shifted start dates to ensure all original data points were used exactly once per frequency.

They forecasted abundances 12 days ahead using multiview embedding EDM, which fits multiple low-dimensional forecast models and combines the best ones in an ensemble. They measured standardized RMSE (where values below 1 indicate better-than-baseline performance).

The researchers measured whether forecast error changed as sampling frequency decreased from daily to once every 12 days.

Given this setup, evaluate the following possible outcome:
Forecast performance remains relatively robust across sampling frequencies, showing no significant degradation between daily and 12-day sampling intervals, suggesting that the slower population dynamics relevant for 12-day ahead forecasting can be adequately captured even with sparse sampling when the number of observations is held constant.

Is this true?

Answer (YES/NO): NO